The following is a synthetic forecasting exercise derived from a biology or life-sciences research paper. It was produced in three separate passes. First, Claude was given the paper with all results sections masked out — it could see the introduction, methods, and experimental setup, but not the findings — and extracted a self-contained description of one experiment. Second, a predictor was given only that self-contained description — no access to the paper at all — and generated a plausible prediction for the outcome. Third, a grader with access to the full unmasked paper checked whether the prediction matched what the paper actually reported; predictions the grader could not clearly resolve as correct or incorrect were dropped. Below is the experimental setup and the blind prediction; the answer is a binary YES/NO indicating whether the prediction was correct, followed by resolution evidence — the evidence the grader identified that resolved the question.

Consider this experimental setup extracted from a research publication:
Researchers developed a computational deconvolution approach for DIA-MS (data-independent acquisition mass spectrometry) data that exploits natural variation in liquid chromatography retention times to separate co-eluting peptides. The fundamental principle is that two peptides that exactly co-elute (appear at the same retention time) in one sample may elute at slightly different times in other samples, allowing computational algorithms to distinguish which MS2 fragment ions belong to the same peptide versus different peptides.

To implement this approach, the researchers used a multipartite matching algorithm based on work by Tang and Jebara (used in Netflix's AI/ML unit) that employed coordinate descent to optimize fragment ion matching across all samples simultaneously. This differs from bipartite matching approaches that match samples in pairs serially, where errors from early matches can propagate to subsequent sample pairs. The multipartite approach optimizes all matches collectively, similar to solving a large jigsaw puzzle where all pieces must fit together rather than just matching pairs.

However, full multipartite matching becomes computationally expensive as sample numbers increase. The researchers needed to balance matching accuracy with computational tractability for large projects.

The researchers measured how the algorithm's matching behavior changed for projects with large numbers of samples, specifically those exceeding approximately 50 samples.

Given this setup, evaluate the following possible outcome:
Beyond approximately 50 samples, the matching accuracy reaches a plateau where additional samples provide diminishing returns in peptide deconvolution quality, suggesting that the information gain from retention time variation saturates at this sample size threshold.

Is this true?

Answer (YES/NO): NO